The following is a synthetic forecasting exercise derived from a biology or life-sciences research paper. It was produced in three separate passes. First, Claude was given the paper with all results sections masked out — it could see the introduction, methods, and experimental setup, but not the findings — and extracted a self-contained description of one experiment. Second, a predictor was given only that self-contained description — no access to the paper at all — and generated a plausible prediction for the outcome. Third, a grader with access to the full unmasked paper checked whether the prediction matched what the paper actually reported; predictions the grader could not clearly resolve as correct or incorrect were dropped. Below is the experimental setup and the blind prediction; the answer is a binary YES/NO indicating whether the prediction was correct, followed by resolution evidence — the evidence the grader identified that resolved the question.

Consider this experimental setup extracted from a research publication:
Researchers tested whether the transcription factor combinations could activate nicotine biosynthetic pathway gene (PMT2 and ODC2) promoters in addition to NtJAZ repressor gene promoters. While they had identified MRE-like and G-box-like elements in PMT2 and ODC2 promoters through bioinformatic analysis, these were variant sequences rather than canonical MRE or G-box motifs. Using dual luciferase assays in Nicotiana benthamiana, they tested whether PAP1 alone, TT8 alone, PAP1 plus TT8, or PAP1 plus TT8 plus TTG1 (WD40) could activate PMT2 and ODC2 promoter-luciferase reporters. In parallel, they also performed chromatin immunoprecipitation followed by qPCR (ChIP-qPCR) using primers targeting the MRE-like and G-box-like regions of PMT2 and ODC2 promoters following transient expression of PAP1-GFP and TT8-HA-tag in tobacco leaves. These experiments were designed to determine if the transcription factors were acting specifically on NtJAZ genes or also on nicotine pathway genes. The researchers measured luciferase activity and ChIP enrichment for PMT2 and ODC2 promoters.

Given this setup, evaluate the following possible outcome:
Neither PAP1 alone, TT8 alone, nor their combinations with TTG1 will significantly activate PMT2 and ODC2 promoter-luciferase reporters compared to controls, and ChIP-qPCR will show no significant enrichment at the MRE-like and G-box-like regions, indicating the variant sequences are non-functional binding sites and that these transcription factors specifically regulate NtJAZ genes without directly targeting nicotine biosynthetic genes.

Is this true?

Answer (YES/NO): YES